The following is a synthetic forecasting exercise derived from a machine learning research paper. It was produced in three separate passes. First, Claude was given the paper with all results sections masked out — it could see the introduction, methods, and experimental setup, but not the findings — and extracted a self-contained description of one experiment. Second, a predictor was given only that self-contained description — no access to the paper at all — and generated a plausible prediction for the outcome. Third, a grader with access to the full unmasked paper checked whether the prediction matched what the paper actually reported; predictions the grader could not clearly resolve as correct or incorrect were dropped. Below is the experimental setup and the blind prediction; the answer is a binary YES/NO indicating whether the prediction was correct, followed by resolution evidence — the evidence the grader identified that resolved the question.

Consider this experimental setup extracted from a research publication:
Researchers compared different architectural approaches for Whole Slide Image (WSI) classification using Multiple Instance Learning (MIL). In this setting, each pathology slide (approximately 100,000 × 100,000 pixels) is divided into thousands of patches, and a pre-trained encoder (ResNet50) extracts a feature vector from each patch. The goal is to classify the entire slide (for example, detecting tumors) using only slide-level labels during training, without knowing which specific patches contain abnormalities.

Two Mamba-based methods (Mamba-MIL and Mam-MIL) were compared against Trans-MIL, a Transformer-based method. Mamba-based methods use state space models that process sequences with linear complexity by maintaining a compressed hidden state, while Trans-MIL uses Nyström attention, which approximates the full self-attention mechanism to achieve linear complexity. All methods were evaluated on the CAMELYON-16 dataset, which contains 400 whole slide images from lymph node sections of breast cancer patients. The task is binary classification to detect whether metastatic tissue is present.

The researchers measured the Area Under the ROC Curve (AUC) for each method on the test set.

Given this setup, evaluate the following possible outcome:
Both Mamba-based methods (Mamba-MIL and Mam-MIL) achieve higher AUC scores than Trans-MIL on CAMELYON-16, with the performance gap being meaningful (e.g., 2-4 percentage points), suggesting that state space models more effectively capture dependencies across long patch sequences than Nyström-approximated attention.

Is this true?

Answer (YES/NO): YES